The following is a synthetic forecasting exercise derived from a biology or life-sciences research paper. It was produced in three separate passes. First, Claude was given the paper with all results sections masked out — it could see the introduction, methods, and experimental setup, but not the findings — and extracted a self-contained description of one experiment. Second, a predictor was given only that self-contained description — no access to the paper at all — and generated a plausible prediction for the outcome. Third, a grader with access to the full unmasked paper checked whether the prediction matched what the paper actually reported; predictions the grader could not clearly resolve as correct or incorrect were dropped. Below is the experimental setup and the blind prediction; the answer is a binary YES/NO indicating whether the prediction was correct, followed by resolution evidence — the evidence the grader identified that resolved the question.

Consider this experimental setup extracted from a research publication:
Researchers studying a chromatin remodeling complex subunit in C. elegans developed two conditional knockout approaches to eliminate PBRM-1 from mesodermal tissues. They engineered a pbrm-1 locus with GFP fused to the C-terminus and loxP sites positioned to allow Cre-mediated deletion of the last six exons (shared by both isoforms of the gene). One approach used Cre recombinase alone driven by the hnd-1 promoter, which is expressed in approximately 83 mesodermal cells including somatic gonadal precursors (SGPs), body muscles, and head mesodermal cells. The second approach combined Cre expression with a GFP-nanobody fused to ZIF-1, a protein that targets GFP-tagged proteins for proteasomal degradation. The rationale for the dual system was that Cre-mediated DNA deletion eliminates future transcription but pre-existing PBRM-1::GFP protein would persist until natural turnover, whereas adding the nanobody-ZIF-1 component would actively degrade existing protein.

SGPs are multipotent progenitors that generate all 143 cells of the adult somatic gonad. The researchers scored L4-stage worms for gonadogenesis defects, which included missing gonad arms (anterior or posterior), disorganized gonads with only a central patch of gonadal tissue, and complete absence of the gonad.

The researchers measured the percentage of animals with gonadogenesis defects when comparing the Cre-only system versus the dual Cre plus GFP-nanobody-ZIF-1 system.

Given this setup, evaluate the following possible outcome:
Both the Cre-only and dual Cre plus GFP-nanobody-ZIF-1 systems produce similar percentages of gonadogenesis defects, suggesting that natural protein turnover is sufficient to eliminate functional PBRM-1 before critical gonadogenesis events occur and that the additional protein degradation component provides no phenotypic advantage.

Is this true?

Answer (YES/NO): NO